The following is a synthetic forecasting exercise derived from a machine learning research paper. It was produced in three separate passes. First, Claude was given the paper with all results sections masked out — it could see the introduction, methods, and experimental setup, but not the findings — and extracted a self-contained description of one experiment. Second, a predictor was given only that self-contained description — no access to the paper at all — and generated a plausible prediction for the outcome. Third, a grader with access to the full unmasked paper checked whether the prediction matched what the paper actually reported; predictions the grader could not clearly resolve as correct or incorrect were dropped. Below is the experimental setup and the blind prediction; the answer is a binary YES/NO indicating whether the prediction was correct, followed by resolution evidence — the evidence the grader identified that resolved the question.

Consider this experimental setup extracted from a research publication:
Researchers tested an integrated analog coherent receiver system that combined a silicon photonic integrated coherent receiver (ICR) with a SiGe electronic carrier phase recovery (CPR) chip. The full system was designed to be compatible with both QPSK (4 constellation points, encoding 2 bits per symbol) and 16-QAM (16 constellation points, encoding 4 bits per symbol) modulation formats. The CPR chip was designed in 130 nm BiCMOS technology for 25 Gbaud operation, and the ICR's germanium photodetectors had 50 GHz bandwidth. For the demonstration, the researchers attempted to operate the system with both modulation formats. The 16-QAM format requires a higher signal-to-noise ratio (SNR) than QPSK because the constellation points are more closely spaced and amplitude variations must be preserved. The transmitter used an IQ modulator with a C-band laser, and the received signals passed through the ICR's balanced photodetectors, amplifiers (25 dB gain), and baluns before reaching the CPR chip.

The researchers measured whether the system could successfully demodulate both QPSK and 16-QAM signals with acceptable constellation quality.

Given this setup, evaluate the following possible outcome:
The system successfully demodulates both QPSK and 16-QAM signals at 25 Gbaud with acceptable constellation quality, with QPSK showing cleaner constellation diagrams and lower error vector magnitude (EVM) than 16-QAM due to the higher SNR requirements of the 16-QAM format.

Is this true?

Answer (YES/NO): NO